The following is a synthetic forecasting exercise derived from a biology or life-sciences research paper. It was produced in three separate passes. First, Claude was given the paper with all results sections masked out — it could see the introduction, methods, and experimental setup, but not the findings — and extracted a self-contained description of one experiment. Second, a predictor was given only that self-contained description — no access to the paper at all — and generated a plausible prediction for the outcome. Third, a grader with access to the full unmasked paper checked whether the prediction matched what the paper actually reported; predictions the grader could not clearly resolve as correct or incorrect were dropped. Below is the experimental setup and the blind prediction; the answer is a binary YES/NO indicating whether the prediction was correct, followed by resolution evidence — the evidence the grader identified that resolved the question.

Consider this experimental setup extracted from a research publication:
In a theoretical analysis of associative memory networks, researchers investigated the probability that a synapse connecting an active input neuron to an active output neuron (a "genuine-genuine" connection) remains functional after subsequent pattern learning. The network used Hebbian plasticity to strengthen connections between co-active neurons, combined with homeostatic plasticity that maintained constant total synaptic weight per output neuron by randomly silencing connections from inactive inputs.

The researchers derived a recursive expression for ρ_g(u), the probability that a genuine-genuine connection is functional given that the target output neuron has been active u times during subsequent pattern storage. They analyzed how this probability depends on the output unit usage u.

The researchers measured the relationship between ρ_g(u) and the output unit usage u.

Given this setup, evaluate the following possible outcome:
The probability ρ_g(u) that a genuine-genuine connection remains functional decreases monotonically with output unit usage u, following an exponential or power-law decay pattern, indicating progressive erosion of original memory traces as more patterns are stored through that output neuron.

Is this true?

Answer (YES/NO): YES